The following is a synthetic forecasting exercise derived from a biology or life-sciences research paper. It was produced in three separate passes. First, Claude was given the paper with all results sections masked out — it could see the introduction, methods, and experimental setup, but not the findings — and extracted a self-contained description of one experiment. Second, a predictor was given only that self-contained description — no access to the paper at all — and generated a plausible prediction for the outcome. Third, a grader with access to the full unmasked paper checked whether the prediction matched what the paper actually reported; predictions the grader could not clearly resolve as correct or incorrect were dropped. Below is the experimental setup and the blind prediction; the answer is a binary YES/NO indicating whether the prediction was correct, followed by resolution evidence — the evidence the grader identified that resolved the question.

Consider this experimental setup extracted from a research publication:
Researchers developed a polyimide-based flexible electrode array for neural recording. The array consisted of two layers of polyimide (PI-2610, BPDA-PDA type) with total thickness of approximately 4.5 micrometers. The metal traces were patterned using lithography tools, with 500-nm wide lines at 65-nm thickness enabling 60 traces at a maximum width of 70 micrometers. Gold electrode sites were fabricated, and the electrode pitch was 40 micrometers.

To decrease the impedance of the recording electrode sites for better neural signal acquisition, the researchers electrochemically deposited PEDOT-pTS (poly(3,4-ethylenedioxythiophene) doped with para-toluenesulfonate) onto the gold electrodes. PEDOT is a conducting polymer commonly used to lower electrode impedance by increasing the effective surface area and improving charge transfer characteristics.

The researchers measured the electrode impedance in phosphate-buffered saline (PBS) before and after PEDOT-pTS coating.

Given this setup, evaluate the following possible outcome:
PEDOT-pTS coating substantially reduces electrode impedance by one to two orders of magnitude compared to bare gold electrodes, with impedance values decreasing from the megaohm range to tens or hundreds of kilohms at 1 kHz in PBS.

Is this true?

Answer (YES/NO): YES